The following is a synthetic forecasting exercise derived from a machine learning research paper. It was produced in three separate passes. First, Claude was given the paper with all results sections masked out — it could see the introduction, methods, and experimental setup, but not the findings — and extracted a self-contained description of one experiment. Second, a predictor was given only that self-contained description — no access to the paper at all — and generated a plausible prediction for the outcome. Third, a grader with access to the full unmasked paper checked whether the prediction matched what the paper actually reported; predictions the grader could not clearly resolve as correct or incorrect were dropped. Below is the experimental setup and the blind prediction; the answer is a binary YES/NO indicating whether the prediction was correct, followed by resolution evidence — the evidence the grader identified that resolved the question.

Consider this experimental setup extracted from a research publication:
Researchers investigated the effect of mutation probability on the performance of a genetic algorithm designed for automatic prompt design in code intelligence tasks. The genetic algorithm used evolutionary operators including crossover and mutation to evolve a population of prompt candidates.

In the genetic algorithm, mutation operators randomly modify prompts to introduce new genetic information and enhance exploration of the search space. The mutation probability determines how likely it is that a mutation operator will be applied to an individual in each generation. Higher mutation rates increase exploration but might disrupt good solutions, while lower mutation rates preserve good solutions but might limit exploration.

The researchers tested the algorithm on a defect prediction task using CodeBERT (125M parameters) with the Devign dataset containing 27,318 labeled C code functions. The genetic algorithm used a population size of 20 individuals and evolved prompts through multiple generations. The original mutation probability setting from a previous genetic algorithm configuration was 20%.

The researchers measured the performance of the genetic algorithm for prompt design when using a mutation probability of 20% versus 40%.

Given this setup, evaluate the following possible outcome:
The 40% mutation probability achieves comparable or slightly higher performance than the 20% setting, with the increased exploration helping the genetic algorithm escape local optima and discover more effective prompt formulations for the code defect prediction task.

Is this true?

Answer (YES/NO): YES